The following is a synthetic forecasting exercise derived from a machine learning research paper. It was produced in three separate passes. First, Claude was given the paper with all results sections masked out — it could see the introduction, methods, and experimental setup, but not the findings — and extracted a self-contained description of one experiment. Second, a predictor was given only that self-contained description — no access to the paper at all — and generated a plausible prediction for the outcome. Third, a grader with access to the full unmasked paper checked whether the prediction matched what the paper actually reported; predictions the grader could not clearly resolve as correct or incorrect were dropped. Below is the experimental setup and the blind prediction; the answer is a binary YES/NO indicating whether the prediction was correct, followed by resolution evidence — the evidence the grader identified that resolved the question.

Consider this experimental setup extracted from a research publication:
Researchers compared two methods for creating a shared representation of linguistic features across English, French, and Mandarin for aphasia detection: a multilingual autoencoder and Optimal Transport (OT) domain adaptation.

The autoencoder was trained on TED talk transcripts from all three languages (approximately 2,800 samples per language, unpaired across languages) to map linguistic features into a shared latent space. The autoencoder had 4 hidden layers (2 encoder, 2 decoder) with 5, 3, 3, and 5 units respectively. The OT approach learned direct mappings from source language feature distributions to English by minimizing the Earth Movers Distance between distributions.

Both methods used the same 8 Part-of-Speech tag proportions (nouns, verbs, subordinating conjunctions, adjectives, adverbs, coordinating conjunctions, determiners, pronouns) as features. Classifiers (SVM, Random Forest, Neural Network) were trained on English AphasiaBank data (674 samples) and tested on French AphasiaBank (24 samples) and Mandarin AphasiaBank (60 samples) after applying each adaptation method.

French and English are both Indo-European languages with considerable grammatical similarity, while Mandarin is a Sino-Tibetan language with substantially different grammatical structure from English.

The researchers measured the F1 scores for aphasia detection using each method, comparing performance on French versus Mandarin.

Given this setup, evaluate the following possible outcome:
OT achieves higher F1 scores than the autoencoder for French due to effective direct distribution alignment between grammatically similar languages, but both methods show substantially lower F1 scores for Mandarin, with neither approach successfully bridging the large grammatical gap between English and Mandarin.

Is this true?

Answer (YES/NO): NO